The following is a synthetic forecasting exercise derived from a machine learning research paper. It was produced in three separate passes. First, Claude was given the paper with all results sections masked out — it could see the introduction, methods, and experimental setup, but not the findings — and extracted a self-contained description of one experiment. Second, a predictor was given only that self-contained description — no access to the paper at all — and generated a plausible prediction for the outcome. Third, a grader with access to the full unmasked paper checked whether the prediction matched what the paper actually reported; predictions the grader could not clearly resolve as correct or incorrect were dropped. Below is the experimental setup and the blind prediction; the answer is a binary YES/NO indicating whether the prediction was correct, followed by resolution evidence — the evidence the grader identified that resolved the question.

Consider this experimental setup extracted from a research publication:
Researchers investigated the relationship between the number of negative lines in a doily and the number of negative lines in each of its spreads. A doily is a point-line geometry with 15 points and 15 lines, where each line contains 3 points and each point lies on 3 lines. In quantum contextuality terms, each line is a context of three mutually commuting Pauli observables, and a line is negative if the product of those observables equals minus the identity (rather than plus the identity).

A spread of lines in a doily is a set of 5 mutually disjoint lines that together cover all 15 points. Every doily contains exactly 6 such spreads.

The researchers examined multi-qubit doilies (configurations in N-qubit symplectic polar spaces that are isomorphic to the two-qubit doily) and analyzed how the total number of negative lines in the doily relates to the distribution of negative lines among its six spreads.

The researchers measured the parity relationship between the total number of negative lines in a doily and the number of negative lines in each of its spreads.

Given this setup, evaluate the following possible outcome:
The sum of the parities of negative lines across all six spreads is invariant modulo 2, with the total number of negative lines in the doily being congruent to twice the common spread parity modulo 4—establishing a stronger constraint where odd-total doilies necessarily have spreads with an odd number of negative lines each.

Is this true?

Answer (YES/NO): NO